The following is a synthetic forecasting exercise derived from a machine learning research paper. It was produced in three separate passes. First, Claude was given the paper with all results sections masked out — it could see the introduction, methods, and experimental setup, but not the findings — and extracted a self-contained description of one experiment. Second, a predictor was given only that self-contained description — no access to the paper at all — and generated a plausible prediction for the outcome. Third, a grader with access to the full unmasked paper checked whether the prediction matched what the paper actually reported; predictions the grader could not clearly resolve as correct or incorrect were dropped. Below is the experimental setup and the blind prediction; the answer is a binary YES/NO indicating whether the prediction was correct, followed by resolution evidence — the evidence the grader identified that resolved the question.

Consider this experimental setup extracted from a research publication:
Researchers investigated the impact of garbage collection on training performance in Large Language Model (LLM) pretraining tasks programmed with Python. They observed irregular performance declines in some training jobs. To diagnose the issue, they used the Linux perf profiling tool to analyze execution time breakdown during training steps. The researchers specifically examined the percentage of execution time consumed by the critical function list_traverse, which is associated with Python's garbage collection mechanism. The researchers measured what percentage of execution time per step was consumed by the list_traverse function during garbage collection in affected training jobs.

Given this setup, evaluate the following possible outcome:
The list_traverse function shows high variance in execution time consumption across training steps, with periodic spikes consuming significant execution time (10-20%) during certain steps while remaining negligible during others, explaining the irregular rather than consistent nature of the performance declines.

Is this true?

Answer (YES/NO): NO